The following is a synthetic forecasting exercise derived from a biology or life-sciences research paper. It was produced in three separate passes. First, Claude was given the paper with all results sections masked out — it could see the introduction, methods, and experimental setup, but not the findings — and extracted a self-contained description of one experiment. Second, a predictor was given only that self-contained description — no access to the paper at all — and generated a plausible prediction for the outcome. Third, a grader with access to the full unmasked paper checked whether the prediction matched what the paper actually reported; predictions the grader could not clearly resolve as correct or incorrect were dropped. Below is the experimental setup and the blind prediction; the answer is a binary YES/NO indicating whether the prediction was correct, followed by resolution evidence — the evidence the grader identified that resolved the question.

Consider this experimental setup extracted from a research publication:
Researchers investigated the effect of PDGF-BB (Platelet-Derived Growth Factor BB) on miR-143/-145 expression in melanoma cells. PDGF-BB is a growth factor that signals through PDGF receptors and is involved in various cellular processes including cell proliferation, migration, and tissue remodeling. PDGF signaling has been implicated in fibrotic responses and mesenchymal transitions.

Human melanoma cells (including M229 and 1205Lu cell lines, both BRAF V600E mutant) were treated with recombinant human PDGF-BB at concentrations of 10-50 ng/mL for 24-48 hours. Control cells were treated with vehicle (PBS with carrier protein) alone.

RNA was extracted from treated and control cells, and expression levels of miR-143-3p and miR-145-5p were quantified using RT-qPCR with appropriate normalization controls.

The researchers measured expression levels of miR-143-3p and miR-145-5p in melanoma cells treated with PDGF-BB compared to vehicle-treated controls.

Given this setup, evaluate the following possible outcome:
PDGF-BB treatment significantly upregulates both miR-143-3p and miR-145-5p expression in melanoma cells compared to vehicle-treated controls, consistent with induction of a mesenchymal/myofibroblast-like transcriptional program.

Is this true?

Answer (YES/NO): YES